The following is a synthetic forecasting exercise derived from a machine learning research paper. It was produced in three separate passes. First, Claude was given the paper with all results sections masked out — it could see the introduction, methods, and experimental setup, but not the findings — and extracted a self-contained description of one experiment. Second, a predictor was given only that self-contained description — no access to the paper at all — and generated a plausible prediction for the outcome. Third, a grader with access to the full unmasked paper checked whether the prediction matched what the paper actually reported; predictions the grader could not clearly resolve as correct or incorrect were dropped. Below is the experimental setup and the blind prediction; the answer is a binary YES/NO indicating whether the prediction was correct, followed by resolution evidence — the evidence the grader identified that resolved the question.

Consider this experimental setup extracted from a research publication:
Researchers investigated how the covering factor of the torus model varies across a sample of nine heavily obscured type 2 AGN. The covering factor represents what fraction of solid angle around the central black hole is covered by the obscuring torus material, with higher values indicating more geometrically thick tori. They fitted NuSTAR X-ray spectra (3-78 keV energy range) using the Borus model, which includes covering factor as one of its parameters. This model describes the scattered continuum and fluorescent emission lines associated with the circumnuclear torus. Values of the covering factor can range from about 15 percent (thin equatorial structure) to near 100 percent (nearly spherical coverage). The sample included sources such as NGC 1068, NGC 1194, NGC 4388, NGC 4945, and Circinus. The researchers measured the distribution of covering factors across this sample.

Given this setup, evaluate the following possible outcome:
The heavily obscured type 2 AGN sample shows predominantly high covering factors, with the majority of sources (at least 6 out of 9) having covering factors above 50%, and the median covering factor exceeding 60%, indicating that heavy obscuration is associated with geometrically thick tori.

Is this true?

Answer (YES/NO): NO